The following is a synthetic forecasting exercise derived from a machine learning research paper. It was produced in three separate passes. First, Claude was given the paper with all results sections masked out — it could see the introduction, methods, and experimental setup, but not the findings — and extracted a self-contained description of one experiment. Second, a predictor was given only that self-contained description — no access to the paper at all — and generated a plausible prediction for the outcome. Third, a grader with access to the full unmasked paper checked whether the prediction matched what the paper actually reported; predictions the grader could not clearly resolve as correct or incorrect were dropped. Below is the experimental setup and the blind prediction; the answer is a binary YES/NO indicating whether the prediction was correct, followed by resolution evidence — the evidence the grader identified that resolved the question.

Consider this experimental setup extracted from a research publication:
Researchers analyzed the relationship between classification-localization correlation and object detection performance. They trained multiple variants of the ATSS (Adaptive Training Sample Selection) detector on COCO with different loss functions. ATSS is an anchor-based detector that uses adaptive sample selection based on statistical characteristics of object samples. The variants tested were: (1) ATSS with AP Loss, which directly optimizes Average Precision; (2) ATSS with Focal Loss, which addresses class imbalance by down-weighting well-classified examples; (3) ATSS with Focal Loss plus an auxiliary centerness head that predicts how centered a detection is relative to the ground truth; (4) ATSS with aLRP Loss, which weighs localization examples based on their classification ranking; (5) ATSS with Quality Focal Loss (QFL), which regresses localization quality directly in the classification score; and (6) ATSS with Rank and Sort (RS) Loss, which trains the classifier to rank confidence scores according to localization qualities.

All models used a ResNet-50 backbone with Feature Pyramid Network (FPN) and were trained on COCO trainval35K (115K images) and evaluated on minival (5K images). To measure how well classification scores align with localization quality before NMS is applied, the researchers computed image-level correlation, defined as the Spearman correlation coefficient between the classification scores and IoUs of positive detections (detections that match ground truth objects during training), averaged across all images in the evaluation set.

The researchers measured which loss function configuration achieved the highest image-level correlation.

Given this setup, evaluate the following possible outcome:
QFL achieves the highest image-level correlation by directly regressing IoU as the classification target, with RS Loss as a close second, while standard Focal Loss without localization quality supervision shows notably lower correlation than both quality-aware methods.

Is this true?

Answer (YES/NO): NO